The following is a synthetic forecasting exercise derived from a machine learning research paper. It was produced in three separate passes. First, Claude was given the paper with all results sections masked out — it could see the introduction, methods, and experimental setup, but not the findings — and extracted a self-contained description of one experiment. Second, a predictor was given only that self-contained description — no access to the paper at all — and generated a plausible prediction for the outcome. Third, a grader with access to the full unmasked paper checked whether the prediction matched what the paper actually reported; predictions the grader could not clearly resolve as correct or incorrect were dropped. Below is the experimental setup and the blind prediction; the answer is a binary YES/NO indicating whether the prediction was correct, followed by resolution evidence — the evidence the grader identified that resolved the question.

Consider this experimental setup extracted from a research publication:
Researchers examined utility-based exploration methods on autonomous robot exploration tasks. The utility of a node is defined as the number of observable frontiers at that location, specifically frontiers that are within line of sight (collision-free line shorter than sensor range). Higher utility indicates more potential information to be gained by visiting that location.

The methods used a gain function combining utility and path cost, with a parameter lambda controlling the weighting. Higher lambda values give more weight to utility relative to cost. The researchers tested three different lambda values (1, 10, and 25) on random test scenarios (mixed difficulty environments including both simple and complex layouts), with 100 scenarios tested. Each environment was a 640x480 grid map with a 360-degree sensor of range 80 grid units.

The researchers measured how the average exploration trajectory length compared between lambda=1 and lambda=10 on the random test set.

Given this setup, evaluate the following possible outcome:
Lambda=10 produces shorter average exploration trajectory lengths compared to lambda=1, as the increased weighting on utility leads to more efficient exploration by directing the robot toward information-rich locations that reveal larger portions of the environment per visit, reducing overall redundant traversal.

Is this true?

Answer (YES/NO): YES